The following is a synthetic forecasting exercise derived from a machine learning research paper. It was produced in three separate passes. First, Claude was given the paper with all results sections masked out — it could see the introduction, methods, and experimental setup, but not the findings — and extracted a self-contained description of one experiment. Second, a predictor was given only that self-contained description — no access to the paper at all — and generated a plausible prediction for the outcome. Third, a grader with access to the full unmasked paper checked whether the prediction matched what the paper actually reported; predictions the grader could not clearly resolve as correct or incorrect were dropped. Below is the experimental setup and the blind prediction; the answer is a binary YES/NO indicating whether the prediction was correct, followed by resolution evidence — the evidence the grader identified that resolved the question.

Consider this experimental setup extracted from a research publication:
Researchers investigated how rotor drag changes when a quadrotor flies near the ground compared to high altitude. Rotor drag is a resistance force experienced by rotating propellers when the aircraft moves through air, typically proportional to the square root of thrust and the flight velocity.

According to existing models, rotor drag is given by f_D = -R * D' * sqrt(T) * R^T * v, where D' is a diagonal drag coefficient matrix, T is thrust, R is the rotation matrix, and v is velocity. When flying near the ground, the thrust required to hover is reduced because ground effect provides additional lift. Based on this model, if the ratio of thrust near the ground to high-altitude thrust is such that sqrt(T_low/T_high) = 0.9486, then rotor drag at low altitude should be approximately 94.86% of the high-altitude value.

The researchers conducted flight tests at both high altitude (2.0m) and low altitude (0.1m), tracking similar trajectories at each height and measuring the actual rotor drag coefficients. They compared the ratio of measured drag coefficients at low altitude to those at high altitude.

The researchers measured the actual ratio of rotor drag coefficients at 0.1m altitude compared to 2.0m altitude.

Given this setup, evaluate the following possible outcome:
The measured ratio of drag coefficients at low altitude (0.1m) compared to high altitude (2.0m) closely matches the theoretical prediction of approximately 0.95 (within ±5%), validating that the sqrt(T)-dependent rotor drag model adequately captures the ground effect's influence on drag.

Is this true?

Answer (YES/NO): NO